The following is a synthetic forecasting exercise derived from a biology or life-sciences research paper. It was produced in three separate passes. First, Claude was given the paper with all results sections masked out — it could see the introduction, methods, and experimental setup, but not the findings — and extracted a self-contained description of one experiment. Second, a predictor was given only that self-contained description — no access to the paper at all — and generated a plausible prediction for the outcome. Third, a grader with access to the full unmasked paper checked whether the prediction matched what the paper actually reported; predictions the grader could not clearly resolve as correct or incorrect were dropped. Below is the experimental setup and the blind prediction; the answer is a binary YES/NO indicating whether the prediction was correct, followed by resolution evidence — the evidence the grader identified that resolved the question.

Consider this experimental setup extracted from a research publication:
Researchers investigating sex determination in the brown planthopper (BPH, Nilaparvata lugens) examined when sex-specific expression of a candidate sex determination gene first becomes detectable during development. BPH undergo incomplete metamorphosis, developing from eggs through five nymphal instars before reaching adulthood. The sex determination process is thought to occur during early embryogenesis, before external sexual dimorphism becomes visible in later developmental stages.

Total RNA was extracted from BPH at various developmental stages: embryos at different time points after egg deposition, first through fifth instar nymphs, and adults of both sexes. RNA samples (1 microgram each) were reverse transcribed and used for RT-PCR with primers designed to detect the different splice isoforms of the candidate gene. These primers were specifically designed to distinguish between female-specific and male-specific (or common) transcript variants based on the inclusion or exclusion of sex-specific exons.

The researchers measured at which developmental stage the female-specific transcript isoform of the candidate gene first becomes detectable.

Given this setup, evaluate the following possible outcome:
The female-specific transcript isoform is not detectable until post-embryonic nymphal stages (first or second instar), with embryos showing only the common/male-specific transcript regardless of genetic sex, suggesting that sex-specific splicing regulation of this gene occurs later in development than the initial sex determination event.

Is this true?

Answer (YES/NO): NO